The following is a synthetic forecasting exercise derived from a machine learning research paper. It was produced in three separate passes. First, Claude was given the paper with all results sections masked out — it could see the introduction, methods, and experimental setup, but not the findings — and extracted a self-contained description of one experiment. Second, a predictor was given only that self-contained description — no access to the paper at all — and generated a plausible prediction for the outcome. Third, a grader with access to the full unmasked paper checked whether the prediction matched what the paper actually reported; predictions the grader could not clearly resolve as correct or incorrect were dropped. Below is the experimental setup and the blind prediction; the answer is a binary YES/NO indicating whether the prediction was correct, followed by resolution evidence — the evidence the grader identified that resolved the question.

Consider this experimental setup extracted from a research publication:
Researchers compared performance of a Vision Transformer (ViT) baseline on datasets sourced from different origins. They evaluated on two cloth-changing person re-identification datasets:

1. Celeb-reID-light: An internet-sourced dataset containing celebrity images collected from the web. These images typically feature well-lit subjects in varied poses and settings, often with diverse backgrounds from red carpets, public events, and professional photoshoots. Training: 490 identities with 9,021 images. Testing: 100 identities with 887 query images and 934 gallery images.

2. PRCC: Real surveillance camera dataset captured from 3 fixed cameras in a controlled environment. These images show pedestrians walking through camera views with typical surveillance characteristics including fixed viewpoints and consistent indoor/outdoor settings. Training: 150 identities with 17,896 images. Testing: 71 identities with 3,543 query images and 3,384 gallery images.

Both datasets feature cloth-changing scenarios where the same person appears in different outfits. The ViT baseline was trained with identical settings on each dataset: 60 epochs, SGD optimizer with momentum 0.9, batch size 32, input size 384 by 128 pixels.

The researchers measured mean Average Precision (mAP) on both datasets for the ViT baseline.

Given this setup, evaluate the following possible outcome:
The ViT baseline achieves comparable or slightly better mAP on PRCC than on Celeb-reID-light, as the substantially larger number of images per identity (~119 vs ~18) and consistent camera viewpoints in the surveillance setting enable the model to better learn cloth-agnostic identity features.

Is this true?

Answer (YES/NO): NO